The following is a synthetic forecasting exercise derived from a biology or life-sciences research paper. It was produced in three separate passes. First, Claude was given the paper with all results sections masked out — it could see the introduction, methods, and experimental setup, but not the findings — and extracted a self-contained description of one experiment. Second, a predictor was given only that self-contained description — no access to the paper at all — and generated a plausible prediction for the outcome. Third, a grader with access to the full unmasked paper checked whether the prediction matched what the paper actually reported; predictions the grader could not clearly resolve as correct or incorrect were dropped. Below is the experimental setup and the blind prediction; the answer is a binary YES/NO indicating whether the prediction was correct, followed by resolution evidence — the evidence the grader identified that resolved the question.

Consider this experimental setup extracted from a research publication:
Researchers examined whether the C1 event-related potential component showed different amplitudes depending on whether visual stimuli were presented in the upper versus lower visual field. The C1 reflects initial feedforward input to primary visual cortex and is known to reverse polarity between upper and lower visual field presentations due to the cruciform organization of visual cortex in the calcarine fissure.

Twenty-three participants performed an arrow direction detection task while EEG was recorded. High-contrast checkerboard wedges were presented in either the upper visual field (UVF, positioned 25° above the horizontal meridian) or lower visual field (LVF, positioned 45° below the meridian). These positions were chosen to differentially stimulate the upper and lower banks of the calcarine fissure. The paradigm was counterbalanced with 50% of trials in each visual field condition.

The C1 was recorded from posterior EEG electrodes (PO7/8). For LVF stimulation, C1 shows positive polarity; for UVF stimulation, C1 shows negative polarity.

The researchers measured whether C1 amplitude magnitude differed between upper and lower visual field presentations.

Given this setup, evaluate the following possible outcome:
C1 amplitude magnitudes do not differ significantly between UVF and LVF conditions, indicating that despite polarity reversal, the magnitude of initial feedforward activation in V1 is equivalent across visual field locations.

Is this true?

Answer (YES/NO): YES